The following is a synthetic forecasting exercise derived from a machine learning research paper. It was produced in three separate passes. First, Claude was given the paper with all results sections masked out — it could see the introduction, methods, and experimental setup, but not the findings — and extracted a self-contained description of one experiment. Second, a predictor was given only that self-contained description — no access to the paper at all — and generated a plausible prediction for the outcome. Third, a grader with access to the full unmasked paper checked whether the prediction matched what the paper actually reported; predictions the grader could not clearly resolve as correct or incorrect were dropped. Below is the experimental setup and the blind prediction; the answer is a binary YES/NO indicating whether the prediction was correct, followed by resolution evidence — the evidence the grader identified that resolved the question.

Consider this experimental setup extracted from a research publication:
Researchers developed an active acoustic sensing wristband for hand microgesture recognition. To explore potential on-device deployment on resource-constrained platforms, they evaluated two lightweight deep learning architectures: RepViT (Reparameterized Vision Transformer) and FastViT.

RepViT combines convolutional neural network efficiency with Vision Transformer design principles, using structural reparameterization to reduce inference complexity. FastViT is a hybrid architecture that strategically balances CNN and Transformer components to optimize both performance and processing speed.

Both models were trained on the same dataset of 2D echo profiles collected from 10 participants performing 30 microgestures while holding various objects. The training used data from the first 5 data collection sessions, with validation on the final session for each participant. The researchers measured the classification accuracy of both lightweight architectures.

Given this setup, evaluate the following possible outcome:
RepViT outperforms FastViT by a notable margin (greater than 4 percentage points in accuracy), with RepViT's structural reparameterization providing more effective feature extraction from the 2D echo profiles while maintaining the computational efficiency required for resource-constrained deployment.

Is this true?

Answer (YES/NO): NO